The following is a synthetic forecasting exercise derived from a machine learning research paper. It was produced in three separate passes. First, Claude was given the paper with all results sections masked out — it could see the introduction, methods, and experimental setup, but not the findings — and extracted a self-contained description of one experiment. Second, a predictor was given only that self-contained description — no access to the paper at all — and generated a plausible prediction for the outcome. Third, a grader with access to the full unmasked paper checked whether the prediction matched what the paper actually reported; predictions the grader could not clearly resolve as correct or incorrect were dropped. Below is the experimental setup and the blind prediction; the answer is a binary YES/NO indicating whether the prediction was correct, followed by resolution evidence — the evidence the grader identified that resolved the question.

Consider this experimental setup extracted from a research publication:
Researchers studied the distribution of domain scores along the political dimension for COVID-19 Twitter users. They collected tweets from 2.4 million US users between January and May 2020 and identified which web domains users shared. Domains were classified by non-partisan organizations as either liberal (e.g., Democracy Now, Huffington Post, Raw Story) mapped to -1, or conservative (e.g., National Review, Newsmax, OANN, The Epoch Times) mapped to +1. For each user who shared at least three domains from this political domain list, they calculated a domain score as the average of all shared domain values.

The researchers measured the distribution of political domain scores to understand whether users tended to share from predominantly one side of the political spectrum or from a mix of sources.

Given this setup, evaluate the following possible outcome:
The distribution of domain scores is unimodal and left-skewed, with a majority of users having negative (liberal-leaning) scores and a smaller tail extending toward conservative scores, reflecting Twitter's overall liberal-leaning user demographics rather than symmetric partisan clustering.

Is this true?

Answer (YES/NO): NO